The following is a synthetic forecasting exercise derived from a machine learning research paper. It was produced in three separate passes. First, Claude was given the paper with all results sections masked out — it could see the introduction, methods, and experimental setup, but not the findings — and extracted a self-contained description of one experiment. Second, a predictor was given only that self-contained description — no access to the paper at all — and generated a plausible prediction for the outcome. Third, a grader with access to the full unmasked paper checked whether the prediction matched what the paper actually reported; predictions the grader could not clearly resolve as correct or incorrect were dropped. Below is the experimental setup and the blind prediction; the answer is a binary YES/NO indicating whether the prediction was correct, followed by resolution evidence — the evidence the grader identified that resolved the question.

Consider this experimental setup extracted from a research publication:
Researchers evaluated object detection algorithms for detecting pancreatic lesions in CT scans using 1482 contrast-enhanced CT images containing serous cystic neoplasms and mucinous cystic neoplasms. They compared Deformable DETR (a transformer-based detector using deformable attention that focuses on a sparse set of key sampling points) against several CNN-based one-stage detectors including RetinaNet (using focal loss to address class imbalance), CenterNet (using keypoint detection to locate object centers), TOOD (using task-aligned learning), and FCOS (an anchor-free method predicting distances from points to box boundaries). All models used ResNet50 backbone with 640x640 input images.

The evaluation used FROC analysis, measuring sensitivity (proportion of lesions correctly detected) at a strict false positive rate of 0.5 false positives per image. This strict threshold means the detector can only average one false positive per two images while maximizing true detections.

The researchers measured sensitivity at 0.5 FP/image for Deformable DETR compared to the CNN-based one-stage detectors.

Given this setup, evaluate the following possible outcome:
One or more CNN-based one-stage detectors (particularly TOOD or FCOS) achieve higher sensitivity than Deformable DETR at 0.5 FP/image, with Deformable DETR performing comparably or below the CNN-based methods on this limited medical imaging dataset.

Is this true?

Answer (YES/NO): YES